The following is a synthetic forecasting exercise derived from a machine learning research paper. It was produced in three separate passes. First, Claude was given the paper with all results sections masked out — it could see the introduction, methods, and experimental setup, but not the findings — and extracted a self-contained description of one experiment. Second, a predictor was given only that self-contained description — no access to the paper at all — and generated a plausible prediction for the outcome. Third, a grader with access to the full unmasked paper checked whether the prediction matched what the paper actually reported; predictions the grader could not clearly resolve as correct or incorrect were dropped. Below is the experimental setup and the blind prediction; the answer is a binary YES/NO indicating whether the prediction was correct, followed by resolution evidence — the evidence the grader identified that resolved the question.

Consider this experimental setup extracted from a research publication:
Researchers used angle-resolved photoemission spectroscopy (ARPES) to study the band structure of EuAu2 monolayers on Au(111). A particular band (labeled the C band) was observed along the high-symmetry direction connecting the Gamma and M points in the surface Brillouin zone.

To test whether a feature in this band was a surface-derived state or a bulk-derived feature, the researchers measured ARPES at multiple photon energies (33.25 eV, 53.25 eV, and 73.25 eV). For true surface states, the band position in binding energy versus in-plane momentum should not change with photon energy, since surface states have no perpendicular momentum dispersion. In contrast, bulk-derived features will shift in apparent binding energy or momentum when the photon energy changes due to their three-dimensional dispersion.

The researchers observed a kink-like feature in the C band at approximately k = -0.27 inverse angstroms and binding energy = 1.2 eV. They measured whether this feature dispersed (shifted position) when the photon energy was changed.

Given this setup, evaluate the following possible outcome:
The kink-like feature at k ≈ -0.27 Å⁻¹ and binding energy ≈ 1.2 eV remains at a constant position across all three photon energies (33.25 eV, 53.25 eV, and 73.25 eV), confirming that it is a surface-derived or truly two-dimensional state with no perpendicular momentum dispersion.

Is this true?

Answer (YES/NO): YES